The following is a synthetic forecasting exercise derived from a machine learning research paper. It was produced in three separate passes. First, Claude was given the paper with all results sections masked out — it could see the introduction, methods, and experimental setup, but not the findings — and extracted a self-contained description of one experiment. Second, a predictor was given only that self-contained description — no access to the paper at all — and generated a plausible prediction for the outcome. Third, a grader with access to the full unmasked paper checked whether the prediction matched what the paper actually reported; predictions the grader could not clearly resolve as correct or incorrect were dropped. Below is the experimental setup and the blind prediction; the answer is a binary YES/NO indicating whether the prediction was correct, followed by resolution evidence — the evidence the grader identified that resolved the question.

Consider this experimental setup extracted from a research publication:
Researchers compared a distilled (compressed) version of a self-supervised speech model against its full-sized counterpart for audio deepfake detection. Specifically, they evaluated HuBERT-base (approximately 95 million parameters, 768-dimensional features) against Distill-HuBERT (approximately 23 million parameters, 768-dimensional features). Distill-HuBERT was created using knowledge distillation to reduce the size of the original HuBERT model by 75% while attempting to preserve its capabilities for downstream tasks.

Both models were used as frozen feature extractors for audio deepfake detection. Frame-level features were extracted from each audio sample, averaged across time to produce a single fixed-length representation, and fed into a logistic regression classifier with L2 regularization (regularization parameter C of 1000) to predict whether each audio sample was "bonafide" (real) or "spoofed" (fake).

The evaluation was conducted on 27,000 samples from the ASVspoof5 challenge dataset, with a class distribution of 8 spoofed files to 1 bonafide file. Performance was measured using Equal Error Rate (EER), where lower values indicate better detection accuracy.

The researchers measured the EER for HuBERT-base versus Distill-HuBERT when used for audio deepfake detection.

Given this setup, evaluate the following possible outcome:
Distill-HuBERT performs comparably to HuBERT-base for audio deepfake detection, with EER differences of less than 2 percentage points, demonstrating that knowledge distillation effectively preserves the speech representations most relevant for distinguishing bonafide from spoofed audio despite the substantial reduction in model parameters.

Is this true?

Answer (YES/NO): NO